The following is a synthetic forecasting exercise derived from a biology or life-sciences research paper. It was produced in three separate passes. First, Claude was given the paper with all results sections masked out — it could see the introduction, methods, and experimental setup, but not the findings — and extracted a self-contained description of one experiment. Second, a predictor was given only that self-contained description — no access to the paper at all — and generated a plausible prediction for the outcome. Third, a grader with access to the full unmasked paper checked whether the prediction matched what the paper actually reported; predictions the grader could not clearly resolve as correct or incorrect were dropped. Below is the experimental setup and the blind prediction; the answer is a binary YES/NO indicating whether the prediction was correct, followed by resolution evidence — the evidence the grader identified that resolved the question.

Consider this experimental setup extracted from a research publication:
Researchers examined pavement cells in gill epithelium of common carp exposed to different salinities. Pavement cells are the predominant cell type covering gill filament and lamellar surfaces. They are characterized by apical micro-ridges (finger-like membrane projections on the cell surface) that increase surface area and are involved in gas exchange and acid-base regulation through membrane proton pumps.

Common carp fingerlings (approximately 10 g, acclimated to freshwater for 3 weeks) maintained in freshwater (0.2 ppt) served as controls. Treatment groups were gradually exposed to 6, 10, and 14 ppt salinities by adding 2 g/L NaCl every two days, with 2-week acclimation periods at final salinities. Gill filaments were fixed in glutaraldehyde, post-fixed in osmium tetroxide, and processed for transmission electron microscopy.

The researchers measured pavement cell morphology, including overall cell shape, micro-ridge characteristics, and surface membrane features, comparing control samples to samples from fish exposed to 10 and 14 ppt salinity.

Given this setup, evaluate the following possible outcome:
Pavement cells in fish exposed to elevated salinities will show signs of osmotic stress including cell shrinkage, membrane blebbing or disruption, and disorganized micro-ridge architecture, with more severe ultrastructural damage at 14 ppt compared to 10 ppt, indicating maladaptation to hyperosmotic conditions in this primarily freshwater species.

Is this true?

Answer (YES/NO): NO